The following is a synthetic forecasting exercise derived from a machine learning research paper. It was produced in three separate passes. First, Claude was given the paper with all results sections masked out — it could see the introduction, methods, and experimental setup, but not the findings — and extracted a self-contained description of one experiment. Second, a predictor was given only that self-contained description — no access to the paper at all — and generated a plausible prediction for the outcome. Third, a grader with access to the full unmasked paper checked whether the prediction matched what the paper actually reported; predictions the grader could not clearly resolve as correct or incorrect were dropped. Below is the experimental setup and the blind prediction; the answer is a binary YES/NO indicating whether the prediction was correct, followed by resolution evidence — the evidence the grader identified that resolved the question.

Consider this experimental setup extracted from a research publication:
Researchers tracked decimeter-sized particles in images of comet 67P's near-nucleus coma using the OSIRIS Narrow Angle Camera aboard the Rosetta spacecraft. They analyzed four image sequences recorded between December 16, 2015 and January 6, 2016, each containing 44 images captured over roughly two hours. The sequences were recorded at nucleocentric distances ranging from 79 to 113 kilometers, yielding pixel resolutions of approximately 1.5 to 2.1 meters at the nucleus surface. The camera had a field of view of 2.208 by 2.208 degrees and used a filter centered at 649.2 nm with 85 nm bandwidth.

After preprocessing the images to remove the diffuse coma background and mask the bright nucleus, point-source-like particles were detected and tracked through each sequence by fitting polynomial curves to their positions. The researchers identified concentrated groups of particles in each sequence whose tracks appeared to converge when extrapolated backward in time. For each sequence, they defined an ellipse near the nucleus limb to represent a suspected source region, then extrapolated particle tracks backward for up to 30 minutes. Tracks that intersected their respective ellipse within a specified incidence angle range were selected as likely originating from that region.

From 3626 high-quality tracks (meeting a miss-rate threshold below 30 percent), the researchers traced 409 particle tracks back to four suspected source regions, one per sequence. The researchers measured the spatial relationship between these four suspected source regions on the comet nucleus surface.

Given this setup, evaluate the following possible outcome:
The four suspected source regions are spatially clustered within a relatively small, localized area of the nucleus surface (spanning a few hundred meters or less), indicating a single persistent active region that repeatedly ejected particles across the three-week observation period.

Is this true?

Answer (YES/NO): NO